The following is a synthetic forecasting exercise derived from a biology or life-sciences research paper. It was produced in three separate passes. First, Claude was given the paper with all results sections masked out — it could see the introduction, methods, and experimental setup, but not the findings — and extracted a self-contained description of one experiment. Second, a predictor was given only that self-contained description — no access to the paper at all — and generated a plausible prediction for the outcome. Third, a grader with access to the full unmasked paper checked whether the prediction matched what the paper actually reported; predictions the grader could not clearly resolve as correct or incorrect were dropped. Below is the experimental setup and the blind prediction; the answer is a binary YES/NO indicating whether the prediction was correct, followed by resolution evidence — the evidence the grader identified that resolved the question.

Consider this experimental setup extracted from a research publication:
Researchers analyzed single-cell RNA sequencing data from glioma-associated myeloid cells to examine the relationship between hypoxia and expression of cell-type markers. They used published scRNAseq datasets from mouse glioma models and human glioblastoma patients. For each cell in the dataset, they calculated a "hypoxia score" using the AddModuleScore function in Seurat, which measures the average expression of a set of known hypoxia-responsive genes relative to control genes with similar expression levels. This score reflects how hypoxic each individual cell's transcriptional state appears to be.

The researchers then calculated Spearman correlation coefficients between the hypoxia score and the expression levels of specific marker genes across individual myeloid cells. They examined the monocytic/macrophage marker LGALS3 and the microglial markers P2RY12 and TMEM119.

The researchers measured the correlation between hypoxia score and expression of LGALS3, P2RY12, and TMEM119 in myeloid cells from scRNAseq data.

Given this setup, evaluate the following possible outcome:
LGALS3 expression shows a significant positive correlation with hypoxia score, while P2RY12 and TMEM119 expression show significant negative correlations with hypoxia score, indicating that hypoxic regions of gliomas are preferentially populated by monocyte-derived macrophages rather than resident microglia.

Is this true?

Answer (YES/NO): NO